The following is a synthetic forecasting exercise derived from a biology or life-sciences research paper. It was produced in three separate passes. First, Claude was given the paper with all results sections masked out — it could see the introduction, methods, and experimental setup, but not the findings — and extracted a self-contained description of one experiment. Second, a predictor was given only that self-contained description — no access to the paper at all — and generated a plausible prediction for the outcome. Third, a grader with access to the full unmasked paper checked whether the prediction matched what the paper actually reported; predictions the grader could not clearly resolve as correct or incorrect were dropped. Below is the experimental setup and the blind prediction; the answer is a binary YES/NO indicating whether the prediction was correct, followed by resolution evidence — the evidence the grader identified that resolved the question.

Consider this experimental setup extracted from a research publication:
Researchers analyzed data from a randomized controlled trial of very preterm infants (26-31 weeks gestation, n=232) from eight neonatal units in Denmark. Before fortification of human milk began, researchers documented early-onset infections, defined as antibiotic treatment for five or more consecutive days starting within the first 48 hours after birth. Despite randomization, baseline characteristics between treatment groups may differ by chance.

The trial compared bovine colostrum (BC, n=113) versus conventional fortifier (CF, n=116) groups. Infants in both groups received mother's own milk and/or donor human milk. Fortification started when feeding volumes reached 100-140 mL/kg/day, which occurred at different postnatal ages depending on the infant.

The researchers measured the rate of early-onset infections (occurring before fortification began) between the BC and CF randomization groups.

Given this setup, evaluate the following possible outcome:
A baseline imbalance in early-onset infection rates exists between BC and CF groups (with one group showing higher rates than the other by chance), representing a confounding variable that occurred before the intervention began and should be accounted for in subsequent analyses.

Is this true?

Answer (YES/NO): NO